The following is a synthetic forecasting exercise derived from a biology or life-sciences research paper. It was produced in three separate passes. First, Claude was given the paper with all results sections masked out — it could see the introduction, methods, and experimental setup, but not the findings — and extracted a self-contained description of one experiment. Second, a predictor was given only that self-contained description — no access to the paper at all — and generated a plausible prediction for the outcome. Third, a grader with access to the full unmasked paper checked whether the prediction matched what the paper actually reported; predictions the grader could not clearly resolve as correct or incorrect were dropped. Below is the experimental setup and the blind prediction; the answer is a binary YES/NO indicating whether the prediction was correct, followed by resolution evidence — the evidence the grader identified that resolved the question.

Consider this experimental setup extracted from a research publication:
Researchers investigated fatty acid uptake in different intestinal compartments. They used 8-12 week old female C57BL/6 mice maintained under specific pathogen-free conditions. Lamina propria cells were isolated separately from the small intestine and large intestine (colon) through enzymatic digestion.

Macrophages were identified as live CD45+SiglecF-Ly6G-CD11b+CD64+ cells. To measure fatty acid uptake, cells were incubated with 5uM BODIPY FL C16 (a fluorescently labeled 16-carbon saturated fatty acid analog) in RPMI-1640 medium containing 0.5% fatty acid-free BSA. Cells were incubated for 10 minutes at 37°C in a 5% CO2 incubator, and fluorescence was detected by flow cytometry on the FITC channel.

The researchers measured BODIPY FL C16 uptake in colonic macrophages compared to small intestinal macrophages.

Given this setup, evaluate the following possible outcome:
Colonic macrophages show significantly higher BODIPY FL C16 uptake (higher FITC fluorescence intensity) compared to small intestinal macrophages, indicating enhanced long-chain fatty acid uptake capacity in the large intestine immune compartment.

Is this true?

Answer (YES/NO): YES